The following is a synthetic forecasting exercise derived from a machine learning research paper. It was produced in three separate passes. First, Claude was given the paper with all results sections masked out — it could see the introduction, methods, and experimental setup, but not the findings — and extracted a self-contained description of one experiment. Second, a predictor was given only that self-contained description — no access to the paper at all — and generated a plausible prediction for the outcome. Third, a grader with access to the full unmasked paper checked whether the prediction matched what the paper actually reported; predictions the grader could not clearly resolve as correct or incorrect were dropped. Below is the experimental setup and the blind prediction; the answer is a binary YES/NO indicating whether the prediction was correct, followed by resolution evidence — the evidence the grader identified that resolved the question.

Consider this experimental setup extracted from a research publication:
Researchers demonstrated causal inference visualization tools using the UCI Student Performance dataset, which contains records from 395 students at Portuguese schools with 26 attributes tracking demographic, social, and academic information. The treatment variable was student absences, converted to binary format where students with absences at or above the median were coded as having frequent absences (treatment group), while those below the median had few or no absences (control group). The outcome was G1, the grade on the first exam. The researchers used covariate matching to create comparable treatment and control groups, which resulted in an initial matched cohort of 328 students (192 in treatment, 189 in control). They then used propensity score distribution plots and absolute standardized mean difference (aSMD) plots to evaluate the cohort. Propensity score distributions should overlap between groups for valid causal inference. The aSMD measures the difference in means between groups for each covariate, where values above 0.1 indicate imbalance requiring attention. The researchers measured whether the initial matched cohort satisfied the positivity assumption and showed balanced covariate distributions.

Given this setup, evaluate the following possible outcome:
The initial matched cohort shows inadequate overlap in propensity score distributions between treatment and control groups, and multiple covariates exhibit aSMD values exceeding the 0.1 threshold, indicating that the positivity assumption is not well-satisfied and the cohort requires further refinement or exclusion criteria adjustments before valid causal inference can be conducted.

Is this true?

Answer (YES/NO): YES